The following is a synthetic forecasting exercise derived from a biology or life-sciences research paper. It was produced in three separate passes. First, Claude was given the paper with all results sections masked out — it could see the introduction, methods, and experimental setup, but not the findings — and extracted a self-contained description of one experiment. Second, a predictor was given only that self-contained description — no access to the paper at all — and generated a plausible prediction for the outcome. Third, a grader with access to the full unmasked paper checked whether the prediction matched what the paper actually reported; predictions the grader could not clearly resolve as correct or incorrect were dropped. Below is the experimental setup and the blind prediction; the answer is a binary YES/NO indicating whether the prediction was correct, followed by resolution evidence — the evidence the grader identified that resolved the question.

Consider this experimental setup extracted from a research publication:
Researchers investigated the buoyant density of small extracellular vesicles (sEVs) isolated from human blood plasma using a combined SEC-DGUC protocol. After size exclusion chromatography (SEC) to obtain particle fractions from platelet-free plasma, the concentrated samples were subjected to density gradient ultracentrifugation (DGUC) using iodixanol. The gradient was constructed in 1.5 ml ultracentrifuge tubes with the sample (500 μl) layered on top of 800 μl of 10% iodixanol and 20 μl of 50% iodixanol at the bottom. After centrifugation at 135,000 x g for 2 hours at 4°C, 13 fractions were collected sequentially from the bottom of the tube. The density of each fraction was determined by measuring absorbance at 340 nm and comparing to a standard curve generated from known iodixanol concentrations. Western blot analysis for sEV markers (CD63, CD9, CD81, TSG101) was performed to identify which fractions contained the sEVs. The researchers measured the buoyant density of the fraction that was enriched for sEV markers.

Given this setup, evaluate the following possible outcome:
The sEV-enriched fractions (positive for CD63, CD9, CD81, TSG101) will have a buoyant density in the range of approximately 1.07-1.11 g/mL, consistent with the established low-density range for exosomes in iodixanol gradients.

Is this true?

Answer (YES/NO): YES